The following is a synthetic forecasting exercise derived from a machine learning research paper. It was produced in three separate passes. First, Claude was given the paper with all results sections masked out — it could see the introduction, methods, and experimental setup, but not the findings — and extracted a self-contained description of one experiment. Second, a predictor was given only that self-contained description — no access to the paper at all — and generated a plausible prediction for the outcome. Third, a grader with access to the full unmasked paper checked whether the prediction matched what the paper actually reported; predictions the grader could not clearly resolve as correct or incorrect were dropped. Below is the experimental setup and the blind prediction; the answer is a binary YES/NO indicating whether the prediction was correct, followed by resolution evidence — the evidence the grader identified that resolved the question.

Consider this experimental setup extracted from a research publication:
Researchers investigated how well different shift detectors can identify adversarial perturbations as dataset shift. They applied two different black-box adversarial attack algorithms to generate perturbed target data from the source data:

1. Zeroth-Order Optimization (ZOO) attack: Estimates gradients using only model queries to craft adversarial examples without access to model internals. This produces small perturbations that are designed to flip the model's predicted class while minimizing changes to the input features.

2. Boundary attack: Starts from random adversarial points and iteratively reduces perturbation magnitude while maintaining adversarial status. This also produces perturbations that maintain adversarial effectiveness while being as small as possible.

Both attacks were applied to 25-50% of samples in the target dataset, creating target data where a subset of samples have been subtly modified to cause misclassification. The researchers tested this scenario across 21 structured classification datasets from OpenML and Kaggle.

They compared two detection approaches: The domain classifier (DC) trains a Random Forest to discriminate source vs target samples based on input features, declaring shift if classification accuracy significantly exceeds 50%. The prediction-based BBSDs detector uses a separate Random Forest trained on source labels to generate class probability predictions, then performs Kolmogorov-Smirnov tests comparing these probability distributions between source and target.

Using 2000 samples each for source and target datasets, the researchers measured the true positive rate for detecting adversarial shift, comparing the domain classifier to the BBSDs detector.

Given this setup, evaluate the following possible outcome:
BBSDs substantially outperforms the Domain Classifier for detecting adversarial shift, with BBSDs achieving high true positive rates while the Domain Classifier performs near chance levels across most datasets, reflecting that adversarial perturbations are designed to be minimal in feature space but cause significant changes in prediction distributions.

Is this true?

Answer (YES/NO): NO